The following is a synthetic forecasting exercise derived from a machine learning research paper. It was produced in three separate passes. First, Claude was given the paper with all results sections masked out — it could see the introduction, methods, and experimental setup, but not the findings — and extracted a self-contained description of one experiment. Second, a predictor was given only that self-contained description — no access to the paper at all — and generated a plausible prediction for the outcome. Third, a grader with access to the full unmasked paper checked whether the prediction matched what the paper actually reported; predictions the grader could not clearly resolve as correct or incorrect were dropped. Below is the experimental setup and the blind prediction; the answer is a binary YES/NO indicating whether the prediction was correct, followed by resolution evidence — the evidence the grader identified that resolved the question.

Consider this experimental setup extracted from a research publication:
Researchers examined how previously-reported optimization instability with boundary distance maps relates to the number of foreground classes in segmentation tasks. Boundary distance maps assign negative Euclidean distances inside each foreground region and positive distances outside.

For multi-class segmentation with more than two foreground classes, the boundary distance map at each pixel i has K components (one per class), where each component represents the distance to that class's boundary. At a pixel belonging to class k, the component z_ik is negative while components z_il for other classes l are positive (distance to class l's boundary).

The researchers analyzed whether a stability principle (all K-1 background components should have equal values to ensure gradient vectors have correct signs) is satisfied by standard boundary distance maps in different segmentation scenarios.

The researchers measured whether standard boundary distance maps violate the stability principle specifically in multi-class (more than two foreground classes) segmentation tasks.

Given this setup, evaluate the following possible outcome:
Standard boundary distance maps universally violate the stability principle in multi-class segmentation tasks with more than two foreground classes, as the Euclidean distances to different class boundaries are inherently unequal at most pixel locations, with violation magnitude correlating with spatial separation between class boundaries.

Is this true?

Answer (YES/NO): NO